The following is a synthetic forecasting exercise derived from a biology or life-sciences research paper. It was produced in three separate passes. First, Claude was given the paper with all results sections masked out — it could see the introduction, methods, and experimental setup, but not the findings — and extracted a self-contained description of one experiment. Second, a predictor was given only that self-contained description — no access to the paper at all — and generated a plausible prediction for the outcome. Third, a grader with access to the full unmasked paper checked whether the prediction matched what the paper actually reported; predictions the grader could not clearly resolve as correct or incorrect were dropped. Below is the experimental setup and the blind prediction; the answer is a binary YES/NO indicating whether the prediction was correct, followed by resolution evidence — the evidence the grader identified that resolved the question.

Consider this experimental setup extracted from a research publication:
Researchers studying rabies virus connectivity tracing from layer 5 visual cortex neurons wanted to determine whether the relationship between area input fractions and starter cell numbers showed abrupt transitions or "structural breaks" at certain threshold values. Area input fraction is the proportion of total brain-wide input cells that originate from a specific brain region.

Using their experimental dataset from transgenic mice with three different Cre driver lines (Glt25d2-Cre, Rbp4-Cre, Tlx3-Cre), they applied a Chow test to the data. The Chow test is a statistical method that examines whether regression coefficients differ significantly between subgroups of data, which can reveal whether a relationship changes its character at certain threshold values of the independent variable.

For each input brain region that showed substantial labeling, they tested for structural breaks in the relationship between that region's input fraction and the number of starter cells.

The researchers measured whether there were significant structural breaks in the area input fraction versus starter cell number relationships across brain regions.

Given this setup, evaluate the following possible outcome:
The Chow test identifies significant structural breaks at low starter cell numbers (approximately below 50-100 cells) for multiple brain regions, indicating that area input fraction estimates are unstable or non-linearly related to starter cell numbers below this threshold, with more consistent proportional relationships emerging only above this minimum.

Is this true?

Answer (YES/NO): NO